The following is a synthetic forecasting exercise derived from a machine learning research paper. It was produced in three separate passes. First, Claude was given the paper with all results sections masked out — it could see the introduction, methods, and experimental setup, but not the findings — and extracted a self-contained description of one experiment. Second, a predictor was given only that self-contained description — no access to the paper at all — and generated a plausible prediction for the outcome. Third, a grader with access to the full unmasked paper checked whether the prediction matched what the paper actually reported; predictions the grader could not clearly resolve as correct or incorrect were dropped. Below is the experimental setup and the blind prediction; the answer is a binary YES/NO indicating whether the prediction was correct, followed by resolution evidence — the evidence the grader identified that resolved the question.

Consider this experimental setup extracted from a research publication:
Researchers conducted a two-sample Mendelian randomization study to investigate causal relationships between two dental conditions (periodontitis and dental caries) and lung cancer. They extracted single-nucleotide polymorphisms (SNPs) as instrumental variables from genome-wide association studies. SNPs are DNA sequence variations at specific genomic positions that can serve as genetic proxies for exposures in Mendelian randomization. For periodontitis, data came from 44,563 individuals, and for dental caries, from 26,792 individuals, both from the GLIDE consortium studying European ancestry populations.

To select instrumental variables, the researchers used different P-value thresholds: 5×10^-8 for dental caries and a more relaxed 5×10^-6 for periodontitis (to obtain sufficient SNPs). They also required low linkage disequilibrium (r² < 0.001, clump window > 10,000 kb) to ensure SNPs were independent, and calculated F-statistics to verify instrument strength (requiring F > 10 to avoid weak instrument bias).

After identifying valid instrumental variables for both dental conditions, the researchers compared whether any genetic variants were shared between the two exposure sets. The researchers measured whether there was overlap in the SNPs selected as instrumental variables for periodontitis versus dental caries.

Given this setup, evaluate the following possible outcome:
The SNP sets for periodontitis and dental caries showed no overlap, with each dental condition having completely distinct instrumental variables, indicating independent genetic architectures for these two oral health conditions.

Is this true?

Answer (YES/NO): YES